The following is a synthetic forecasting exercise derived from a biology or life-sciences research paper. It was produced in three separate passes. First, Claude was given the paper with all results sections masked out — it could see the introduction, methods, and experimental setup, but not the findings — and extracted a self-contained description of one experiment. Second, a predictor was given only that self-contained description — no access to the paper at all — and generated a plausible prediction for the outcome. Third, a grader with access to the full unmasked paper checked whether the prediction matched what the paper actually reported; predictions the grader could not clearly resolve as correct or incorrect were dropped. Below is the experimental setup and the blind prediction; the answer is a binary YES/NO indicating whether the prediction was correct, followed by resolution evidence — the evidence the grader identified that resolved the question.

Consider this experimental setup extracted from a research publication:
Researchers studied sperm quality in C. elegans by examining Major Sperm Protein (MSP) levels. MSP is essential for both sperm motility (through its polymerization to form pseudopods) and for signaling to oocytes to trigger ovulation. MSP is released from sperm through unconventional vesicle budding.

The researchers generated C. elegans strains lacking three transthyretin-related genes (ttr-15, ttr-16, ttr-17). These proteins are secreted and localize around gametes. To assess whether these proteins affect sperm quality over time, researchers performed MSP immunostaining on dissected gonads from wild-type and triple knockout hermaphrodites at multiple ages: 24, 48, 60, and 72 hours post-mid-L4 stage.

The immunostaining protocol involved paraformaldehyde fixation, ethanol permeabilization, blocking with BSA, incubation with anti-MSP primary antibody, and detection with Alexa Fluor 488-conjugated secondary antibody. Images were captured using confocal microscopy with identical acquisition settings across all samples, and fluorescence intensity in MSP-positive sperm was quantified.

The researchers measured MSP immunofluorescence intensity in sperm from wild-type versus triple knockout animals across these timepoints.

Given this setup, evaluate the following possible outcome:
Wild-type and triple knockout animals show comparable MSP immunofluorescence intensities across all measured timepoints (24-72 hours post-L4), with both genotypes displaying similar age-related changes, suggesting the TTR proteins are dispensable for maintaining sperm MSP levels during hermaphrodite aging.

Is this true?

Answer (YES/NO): NO